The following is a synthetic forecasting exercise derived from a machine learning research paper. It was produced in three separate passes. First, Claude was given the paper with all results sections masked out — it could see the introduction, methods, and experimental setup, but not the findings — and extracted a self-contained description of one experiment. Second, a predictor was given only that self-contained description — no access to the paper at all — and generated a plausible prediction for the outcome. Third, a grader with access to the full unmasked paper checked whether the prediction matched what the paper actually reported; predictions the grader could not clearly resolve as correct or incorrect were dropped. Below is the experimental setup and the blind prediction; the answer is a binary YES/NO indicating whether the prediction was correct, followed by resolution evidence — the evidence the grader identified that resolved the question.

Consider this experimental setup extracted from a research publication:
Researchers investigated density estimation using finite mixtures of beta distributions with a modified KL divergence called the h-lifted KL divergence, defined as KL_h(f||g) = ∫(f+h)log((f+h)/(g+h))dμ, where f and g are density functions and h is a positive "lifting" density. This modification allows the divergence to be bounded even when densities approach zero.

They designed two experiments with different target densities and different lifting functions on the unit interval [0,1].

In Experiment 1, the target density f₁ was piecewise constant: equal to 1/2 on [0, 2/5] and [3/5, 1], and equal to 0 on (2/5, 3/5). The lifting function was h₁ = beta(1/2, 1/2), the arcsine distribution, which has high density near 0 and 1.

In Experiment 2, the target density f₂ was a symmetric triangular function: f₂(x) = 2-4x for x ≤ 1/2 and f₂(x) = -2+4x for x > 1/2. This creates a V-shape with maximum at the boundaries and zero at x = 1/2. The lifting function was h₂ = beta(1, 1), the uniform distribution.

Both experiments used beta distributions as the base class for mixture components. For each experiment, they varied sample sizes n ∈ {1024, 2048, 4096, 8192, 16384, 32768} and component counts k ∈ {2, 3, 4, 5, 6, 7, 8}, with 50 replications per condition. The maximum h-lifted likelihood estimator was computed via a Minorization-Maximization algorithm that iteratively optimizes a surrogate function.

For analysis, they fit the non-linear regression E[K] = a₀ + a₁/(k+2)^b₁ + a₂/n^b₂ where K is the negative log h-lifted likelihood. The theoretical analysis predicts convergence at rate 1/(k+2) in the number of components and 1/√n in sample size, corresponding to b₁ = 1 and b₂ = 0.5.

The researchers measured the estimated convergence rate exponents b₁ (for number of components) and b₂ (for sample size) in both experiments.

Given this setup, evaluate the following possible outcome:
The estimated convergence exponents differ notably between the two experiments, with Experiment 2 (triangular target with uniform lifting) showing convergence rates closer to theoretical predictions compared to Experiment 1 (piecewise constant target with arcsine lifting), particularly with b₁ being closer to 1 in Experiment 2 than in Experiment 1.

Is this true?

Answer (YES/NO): NO